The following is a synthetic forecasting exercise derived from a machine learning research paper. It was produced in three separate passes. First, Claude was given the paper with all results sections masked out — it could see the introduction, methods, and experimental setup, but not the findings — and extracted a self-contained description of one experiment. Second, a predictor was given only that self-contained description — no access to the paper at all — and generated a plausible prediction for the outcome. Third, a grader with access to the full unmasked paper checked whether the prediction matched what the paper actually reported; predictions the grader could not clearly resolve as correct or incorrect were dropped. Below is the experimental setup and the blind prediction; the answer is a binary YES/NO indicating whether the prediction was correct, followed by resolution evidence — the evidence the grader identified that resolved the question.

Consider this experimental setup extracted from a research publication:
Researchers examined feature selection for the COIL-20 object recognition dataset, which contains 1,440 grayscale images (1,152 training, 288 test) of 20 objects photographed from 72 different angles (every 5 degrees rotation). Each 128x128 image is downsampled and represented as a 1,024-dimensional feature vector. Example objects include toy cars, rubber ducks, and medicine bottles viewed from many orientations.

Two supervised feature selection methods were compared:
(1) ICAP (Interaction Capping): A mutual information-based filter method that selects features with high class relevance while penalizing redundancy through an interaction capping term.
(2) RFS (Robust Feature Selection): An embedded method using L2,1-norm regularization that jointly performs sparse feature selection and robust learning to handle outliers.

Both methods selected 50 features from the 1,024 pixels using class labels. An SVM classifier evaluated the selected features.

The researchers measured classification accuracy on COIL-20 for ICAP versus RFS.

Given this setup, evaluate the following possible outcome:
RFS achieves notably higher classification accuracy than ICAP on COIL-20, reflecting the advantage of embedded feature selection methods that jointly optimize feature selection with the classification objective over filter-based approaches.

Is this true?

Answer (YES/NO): NO